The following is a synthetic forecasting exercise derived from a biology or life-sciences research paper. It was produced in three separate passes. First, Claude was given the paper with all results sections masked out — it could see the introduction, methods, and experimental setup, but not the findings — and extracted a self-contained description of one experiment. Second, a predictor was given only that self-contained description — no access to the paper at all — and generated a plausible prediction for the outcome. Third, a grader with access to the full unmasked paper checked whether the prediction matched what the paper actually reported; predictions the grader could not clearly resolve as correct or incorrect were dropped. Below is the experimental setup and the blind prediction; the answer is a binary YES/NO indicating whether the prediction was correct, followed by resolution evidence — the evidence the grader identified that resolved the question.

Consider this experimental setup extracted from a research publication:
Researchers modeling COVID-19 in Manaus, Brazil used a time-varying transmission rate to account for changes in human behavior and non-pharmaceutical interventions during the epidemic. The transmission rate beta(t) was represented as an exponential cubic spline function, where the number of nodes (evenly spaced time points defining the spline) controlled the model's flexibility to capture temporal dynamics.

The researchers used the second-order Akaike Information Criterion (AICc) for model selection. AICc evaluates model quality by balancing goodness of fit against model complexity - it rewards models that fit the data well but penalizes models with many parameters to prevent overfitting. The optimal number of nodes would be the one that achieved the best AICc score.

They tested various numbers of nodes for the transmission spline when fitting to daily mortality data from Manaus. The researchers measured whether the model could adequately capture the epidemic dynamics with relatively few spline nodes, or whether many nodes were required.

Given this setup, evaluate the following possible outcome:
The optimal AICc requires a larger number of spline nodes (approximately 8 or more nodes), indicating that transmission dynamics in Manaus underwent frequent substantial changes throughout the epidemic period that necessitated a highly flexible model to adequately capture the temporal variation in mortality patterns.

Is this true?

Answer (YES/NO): NO